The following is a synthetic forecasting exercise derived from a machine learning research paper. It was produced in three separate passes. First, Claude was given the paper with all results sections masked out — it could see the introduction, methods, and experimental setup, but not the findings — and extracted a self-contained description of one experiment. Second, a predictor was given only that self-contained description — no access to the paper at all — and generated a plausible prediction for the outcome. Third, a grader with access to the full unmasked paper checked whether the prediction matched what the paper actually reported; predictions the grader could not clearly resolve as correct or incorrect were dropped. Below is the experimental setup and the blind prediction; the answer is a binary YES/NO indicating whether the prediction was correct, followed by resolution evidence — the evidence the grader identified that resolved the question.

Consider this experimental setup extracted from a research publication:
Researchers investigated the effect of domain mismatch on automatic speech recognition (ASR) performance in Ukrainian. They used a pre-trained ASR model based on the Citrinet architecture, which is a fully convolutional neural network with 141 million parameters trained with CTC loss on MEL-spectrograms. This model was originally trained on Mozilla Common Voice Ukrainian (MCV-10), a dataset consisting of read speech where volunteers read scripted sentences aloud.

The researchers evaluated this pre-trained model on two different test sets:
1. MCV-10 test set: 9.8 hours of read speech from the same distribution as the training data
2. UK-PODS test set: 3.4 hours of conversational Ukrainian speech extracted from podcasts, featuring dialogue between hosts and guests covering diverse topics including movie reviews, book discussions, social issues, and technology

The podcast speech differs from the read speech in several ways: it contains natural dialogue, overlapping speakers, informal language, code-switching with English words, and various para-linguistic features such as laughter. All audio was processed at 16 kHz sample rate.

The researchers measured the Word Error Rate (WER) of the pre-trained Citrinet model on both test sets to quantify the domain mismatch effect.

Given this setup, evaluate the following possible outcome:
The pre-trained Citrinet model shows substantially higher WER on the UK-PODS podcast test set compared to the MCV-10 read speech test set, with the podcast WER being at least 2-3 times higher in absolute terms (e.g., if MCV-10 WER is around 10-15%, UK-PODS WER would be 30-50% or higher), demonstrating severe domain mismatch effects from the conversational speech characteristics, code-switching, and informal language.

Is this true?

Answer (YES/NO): NO